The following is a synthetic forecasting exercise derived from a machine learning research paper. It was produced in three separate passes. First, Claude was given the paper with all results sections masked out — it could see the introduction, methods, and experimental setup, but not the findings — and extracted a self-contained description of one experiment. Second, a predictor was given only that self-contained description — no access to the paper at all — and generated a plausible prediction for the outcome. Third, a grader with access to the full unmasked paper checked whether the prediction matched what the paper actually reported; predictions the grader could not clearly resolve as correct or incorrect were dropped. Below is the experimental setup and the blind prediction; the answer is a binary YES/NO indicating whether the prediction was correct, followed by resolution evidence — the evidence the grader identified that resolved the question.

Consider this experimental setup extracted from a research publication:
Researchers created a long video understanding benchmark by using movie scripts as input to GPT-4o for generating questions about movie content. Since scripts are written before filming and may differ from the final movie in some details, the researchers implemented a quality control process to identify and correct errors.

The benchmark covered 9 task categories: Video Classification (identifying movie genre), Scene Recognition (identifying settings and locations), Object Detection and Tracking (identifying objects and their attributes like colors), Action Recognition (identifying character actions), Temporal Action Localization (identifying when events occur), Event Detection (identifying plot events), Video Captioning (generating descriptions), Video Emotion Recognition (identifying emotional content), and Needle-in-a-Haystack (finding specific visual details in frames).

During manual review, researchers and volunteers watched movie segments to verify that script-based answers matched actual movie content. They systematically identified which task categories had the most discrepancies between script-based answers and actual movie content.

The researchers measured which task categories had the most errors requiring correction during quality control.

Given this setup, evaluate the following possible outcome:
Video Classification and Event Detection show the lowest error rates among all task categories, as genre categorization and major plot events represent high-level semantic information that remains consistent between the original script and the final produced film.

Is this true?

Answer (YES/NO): NO